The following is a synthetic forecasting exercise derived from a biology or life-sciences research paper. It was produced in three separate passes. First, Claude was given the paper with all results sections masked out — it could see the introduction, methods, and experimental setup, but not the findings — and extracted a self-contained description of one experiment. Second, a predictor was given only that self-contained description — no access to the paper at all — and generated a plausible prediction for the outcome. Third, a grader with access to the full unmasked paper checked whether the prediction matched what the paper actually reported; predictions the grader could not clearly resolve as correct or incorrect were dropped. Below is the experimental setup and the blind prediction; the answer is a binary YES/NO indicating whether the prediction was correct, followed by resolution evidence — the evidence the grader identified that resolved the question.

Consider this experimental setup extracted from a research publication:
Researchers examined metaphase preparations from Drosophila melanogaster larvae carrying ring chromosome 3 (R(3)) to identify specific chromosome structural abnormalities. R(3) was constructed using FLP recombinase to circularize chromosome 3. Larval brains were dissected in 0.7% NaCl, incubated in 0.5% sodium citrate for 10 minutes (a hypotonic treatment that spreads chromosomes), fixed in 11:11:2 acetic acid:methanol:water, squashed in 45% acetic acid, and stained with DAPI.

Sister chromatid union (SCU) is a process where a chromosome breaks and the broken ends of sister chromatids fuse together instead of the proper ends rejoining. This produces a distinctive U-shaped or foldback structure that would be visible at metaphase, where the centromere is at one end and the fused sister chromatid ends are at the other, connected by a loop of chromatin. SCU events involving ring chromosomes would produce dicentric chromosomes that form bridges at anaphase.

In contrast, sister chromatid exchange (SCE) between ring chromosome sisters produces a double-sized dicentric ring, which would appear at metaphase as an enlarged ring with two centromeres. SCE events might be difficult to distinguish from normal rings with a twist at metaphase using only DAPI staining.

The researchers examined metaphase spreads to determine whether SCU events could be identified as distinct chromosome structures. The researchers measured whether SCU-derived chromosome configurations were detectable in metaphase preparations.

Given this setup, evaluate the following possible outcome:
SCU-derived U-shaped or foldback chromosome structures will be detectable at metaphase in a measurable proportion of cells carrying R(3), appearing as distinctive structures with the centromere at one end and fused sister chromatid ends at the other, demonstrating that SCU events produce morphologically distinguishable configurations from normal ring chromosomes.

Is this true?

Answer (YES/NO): YES